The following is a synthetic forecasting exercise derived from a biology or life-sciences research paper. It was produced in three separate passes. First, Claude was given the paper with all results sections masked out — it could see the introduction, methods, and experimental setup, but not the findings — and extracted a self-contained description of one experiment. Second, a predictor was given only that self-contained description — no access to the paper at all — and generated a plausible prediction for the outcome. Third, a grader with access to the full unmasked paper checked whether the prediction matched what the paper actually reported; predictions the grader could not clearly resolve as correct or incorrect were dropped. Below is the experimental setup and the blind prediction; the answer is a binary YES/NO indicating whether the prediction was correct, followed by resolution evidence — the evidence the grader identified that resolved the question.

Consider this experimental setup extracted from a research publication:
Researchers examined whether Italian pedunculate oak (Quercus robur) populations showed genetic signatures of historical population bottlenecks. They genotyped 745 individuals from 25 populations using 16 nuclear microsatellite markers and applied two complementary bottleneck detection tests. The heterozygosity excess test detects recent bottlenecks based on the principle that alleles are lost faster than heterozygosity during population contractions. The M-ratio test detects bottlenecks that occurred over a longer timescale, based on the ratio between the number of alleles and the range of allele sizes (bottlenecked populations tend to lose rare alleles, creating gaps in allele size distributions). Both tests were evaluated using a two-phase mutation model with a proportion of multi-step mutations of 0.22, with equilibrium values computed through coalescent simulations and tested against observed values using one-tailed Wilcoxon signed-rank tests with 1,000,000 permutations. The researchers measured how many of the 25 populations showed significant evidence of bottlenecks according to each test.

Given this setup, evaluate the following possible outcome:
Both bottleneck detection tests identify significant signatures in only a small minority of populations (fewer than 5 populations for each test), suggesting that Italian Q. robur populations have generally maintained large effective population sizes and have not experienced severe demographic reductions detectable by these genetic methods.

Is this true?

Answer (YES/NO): NO